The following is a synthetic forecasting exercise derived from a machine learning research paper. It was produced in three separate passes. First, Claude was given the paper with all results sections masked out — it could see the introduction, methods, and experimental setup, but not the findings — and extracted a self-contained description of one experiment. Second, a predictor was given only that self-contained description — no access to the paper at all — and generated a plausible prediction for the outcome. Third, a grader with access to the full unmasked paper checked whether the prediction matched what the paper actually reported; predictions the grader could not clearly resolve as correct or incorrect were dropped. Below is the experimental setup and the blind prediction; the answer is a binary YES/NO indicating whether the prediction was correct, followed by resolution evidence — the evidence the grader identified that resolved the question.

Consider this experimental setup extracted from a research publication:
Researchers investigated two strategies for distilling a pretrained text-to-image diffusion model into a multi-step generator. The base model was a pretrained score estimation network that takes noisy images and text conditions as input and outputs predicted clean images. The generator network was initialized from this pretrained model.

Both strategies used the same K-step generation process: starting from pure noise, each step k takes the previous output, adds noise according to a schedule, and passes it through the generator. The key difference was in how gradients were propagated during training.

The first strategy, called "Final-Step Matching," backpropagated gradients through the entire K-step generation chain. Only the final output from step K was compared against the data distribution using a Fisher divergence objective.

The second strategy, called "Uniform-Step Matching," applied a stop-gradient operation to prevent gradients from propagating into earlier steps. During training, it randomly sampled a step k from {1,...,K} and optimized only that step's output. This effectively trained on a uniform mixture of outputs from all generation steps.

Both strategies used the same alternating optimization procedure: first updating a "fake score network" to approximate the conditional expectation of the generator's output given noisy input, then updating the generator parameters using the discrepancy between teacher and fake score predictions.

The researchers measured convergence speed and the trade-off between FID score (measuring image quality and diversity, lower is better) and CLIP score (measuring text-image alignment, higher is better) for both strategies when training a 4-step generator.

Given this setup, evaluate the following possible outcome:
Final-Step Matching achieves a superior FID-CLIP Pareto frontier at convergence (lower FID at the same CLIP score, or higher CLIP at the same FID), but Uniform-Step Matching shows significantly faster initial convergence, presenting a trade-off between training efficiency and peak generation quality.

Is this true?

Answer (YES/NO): NO